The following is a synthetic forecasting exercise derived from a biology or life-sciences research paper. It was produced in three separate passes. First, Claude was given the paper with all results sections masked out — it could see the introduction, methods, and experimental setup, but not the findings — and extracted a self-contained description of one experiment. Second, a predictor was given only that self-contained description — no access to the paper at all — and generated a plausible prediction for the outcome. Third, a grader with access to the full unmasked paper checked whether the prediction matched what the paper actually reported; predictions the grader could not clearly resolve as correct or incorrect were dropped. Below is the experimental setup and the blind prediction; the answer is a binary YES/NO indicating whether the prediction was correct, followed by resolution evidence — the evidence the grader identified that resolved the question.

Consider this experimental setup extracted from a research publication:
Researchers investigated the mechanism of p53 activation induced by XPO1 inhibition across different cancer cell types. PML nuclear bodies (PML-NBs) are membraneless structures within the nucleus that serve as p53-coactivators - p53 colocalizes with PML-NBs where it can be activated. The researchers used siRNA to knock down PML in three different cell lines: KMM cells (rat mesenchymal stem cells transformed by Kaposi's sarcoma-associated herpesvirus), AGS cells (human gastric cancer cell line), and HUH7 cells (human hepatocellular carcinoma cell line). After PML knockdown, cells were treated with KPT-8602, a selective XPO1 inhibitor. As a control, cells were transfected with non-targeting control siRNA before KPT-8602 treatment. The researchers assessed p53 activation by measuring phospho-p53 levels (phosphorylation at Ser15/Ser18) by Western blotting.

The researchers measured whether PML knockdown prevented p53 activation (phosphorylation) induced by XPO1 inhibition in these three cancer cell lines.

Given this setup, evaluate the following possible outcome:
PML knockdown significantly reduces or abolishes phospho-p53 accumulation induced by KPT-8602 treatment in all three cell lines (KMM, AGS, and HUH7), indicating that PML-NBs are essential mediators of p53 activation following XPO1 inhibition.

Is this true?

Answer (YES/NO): NO